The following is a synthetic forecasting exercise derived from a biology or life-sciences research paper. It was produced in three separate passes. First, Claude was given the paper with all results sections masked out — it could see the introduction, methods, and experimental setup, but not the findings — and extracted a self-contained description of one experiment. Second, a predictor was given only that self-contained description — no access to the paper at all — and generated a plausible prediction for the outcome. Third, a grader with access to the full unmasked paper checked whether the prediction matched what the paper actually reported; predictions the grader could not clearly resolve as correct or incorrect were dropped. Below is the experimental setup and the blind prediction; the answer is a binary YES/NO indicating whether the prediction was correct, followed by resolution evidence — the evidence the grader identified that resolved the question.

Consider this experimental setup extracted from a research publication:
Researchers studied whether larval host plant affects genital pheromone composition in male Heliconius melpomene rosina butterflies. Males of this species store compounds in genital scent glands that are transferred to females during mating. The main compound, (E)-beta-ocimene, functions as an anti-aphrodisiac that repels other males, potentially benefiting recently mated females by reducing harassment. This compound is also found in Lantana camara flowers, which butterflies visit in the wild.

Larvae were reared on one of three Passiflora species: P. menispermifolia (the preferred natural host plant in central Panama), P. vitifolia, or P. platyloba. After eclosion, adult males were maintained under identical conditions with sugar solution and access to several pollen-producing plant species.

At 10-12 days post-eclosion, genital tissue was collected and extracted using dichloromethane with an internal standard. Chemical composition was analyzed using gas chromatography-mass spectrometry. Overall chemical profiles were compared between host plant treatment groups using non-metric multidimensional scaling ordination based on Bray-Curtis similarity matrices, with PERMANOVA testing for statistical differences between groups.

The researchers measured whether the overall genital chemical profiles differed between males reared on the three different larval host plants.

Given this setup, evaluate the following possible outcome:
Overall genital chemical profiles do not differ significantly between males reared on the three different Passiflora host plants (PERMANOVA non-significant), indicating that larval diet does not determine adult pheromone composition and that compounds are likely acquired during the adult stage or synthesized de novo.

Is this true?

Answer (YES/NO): NO